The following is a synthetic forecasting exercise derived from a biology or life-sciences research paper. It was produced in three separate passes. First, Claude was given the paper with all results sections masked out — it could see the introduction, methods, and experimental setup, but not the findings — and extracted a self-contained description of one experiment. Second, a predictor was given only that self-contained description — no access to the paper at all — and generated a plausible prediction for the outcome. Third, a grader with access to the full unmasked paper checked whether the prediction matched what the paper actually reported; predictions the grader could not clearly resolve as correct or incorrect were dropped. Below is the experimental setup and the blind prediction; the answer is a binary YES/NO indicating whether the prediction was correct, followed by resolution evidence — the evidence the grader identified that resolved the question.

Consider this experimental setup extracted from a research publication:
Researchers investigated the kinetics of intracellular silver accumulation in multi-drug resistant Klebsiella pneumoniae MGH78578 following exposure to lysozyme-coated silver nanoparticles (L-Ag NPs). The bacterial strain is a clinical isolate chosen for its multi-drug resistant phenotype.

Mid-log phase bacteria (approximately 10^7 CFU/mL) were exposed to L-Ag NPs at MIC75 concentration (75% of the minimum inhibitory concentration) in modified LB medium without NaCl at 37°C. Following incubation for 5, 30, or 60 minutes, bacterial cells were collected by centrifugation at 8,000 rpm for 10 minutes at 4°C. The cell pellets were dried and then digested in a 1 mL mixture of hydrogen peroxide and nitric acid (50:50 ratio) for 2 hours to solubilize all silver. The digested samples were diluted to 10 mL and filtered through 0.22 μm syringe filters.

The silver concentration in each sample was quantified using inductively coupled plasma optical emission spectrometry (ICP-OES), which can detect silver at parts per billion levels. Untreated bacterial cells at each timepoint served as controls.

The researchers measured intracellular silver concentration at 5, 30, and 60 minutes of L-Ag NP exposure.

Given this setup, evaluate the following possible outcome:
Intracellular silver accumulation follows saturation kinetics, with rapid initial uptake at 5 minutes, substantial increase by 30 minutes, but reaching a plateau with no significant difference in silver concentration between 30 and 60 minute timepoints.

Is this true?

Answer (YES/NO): NO